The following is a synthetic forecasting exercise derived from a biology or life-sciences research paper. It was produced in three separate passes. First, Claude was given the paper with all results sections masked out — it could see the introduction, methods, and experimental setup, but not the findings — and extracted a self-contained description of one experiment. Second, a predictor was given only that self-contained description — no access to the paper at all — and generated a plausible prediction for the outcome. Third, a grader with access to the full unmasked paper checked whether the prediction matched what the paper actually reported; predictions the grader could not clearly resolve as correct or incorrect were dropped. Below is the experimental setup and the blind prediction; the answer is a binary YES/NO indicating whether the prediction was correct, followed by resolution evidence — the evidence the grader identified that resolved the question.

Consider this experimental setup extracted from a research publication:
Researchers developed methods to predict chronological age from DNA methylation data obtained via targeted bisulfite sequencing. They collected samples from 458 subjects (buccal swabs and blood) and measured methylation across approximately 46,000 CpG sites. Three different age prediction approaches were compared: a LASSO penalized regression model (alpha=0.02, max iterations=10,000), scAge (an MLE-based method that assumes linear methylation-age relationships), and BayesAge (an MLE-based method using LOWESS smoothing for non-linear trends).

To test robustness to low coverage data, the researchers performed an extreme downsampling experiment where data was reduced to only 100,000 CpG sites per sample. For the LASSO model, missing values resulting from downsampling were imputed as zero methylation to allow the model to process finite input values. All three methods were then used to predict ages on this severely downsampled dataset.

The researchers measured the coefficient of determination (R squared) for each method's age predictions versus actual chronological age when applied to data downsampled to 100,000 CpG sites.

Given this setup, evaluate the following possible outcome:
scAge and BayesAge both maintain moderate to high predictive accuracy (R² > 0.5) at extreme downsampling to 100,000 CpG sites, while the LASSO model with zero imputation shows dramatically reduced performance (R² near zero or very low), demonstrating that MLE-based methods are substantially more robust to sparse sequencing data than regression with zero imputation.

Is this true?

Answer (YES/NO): NO